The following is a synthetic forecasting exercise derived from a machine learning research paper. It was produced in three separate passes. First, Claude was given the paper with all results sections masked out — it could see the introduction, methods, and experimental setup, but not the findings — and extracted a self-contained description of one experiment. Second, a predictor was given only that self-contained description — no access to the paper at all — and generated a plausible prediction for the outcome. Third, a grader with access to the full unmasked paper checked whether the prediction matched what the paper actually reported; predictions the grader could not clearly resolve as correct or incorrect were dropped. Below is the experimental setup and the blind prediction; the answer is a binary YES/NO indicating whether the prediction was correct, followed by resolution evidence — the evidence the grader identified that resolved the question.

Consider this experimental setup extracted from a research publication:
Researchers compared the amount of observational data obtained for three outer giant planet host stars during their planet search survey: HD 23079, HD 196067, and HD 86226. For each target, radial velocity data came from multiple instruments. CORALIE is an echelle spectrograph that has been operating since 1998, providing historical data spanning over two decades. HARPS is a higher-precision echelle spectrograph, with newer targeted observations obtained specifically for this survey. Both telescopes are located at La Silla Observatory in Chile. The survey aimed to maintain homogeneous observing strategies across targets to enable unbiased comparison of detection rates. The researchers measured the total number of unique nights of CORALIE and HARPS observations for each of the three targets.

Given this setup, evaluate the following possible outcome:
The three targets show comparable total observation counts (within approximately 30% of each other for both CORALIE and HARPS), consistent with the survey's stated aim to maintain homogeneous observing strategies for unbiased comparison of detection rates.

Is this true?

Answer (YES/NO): YES